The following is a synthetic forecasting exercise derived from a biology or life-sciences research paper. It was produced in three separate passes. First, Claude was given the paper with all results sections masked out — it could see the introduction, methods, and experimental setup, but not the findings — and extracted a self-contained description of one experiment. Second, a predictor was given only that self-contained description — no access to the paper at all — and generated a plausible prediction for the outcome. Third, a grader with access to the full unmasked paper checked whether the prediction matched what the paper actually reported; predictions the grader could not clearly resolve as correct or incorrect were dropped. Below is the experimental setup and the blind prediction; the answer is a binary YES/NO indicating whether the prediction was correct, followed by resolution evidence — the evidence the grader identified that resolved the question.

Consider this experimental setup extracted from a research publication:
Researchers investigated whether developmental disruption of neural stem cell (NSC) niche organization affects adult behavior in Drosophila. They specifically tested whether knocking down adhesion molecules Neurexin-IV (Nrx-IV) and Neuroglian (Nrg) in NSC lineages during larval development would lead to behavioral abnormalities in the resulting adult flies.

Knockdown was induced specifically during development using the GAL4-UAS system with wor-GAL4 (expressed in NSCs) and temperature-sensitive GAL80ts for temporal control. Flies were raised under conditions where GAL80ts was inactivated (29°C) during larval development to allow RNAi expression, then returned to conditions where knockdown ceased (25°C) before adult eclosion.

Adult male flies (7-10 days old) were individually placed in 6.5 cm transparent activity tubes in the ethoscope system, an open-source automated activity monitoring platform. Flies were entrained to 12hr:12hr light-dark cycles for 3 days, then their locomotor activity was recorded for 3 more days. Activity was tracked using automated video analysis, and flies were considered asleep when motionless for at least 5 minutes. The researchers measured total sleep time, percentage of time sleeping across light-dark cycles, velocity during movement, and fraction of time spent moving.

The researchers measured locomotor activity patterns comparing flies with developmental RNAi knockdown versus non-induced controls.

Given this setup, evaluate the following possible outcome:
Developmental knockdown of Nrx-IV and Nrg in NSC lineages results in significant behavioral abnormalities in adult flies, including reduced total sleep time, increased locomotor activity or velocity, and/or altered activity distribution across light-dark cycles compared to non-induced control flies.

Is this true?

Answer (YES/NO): YES